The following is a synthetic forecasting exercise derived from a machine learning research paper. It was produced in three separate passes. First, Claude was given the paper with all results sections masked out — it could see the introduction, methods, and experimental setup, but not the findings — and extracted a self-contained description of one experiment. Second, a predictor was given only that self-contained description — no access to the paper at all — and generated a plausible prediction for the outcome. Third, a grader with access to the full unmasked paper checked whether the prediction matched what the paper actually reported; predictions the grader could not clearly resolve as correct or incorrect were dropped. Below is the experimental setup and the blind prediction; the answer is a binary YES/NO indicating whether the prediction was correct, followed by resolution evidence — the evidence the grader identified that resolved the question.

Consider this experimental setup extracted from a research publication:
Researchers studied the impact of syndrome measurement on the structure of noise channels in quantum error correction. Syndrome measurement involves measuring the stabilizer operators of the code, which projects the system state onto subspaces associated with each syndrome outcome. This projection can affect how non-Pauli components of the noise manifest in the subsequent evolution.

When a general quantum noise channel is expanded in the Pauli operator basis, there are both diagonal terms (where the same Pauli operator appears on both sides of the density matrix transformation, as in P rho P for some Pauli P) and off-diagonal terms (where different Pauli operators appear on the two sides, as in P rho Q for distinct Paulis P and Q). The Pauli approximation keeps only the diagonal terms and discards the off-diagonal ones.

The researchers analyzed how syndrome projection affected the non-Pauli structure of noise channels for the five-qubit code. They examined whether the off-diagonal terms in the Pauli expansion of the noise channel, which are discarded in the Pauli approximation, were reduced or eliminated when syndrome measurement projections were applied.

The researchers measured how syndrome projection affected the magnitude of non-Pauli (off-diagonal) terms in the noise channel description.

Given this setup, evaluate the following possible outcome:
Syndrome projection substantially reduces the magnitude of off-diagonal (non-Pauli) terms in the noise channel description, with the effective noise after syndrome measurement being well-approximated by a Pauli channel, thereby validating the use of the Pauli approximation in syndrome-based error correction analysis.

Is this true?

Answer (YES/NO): NO